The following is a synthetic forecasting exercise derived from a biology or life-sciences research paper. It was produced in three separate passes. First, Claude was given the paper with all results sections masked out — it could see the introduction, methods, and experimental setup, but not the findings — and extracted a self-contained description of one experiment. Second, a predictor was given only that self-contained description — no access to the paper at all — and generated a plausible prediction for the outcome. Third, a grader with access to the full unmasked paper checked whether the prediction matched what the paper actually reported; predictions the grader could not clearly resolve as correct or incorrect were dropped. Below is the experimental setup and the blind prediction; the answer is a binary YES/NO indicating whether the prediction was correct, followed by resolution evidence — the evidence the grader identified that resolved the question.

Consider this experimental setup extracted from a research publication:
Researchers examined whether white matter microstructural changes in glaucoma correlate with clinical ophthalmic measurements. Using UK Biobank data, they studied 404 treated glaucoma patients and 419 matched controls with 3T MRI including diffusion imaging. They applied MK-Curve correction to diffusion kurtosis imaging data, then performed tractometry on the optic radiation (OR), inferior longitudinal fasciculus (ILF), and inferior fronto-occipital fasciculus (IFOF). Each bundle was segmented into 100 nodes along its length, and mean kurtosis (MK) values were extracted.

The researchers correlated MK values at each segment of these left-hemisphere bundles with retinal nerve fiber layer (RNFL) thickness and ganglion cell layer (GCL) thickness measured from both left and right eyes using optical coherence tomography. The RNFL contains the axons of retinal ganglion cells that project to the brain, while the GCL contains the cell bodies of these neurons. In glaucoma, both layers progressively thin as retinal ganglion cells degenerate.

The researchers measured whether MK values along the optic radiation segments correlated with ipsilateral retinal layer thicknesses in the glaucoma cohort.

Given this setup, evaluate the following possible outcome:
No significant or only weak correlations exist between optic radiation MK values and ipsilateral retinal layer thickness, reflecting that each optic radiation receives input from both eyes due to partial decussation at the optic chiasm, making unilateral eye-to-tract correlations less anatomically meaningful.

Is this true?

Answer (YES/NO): NO